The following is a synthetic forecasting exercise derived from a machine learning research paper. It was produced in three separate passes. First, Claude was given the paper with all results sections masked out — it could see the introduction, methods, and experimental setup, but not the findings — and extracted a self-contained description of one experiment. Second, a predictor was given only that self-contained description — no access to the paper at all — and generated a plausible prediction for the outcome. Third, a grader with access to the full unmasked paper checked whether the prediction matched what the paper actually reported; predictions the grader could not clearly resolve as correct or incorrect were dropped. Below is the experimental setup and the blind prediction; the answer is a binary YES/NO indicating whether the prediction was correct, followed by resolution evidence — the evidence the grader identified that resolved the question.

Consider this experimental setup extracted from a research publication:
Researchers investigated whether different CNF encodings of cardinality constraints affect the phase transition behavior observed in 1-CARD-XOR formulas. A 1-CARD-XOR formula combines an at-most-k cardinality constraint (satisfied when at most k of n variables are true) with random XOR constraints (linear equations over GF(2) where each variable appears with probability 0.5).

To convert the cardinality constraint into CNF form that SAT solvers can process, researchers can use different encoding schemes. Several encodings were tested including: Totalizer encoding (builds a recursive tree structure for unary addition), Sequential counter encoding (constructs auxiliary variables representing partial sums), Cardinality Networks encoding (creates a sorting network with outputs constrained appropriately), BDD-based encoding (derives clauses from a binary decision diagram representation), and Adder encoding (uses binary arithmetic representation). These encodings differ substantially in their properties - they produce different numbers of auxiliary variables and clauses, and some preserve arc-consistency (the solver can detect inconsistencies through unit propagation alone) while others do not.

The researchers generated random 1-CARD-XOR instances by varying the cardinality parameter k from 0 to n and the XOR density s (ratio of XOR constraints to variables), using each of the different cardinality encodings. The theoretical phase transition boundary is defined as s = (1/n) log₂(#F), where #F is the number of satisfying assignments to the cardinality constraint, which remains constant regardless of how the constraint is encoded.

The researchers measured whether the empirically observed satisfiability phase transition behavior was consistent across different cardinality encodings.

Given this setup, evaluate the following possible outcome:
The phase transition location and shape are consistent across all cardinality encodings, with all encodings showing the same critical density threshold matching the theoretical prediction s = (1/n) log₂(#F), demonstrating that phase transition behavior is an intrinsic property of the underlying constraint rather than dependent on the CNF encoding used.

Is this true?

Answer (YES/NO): YES